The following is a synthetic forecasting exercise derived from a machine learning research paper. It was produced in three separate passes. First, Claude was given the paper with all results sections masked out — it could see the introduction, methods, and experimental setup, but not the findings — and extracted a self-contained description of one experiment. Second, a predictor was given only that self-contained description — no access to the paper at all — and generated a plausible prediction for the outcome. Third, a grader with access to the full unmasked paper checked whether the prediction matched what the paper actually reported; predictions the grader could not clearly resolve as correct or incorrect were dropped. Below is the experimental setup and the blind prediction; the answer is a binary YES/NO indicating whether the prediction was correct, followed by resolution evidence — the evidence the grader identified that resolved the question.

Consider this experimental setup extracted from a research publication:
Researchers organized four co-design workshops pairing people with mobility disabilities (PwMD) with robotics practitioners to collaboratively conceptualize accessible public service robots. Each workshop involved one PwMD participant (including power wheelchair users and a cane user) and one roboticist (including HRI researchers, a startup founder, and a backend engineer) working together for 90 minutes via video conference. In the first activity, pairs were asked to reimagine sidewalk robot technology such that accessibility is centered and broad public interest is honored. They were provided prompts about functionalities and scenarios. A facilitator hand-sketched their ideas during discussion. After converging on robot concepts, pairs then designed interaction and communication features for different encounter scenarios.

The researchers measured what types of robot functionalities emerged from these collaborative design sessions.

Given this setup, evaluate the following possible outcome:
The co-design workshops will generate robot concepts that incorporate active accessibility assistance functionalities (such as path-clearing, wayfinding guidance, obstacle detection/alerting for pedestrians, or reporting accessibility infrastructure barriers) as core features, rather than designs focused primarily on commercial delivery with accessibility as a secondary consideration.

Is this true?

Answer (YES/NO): YES